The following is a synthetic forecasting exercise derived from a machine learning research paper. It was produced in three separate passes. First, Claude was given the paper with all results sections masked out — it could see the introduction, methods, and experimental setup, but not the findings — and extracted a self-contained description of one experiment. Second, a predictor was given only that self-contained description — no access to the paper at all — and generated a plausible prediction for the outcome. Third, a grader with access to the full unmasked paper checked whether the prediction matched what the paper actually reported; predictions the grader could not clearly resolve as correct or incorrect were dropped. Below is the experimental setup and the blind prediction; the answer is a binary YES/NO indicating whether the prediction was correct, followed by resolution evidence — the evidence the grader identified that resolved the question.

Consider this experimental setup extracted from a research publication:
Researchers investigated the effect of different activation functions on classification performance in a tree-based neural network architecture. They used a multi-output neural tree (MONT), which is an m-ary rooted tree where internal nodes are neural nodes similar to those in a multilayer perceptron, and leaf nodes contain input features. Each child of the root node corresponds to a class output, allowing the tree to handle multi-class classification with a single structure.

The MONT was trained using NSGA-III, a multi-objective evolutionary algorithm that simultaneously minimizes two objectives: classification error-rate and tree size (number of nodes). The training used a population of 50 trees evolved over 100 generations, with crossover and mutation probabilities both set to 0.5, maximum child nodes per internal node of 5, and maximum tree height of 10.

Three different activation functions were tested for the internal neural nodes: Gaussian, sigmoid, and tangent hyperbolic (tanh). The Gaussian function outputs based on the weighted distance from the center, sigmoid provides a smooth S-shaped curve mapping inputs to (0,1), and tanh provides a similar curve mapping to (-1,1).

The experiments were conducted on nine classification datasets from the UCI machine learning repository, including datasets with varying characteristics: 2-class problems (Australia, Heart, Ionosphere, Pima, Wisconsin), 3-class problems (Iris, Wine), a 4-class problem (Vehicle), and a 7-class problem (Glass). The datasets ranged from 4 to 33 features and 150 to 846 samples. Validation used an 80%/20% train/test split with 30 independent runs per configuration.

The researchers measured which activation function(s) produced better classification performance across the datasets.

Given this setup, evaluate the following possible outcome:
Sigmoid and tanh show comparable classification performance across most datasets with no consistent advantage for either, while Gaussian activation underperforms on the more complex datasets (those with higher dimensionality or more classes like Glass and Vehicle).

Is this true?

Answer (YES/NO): NO